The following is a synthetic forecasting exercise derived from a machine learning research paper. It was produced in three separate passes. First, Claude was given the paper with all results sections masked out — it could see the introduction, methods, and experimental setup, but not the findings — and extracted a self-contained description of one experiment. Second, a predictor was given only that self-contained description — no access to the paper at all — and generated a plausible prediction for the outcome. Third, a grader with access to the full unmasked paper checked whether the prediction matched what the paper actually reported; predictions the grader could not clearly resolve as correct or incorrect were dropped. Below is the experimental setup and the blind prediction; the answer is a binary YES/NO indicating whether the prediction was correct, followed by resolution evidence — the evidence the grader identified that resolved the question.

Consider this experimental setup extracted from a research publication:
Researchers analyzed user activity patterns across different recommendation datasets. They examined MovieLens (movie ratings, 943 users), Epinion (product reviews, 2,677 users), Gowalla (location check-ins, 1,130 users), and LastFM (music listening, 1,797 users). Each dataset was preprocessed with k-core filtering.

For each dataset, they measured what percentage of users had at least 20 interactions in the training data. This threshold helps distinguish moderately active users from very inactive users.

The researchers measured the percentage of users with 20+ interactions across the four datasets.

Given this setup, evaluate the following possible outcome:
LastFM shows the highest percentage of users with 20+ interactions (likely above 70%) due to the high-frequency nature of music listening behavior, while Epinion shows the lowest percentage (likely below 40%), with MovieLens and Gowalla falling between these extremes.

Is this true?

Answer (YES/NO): NO